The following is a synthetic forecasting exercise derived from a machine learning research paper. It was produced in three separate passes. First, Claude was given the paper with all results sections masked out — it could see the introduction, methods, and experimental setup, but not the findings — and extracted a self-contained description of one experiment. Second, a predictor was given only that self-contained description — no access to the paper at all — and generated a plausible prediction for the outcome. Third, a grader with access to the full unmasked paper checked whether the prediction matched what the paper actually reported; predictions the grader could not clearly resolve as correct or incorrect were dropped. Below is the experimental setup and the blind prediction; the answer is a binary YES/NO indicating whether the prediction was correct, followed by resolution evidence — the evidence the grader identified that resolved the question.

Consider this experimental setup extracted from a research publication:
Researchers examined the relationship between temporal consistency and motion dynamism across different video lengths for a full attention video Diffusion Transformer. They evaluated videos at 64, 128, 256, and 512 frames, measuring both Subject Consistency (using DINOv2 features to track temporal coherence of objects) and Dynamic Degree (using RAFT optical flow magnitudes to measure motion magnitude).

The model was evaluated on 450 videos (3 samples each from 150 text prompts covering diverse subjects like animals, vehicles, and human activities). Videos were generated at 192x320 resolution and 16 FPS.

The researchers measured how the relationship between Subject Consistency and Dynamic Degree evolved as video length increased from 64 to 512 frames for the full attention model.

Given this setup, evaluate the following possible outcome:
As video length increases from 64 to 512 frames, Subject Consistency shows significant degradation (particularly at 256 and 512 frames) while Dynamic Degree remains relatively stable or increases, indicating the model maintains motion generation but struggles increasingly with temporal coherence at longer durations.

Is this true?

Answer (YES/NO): NO